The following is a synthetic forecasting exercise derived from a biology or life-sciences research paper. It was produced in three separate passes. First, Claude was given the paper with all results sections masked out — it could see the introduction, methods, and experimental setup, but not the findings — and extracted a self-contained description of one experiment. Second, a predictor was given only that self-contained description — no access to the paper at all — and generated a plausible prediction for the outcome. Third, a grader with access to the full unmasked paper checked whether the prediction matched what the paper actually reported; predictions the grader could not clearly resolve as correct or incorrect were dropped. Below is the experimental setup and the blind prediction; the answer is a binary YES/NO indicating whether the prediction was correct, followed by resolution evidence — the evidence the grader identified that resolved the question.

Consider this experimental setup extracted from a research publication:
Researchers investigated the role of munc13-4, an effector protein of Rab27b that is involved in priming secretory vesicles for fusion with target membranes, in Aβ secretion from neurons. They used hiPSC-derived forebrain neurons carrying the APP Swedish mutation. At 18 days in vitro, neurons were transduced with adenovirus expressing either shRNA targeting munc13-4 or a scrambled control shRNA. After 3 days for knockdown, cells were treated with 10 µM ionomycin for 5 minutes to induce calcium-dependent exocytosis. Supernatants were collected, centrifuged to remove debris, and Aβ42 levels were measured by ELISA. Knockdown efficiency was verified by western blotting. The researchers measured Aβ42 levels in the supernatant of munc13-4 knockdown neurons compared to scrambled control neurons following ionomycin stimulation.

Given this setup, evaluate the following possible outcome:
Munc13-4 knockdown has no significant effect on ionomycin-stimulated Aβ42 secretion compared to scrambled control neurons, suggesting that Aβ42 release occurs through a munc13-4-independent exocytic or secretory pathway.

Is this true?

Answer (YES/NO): NO